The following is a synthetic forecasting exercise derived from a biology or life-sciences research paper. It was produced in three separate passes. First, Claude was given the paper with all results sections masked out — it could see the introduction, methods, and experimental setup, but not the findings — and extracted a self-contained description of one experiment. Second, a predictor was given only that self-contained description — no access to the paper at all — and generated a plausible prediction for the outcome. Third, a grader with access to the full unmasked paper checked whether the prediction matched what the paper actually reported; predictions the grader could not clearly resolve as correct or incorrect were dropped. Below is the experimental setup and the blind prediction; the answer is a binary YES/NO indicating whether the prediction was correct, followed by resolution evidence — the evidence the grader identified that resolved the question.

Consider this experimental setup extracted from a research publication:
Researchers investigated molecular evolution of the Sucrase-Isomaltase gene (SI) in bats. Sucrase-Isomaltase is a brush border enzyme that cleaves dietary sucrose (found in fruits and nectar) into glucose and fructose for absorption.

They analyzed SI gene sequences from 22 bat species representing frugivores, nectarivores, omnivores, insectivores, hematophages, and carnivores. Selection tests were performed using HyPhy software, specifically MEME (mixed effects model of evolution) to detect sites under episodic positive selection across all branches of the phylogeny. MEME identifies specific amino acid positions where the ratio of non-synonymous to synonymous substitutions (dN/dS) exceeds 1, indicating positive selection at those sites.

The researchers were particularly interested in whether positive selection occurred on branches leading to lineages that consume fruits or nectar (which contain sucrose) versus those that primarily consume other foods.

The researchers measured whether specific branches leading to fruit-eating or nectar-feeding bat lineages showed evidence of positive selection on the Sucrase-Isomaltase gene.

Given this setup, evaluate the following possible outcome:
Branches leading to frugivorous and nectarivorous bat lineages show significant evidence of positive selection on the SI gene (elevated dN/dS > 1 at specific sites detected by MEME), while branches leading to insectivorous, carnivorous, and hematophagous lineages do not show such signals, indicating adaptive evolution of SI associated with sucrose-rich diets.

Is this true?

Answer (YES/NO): NO